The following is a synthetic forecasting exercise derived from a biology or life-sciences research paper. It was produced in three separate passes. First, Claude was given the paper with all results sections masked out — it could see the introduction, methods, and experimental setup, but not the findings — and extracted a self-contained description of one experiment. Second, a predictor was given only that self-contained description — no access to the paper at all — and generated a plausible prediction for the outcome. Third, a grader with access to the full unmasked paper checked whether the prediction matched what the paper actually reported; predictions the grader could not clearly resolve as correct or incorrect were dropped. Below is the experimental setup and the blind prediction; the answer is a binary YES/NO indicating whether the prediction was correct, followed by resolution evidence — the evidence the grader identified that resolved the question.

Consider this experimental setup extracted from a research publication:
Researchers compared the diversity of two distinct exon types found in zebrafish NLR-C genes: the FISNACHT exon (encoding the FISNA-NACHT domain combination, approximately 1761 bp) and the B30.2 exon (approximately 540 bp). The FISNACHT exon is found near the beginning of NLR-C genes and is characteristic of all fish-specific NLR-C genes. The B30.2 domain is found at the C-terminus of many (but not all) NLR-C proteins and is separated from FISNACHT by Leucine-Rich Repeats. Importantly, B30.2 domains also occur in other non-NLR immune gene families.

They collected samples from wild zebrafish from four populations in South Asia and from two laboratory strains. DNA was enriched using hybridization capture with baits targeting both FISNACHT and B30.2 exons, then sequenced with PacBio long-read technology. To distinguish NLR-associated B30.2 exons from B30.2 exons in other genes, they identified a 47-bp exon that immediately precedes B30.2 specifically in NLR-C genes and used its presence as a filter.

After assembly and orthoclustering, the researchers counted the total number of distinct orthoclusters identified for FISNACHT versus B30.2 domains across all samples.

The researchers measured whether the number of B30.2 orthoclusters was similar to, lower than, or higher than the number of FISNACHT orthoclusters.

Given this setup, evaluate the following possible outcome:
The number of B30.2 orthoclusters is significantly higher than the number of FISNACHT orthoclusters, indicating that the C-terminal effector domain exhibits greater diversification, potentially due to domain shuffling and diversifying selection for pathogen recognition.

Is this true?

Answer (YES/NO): NO